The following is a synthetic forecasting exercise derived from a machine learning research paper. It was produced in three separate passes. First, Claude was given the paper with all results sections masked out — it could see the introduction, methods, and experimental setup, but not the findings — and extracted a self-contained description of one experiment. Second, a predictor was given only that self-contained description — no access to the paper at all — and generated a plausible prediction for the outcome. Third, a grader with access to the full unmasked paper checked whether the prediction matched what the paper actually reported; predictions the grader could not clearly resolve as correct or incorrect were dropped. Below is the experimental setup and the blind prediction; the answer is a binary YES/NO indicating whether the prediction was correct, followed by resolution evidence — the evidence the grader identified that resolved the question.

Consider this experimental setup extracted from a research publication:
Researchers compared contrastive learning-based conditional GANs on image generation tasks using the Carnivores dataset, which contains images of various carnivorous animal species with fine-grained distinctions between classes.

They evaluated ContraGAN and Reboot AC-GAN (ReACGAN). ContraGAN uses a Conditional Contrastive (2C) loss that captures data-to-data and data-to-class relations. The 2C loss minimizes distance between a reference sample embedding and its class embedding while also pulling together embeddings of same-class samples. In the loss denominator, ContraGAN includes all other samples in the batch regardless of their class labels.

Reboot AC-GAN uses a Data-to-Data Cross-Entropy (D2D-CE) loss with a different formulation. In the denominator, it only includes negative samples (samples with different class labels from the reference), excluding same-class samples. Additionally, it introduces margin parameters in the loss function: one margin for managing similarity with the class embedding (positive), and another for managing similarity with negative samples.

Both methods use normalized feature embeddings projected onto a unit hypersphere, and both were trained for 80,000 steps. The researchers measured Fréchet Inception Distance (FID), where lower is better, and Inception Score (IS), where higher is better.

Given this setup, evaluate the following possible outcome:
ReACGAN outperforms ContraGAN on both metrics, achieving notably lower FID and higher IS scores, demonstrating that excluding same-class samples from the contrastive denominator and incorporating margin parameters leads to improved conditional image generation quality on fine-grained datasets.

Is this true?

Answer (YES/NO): YES